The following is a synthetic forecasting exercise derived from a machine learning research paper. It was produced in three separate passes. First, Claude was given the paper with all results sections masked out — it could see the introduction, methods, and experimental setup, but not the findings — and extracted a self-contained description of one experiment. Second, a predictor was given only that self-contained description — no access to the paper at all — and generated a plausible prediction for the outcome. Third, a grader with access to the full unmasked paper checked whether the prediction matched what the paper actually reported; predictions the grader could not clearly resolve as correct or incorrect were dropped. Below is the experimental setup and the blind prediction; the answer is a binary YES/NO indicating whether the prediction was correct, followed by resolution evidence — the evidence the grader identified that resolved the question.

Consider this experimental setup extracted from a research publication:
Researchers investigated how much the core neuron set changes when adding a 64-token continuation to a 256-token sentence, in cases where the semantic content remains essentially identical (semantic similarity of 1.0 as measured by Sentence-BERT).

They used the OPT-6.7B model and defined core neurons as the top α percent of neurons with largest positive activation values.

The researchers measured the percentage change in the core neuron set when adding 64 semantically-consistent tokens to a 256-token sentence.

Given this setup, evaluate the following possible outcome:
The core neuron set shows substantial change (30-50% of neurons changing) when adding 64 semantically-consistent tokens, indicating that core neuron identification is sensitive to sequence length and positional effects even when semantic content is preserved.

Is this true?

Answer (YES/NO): NO